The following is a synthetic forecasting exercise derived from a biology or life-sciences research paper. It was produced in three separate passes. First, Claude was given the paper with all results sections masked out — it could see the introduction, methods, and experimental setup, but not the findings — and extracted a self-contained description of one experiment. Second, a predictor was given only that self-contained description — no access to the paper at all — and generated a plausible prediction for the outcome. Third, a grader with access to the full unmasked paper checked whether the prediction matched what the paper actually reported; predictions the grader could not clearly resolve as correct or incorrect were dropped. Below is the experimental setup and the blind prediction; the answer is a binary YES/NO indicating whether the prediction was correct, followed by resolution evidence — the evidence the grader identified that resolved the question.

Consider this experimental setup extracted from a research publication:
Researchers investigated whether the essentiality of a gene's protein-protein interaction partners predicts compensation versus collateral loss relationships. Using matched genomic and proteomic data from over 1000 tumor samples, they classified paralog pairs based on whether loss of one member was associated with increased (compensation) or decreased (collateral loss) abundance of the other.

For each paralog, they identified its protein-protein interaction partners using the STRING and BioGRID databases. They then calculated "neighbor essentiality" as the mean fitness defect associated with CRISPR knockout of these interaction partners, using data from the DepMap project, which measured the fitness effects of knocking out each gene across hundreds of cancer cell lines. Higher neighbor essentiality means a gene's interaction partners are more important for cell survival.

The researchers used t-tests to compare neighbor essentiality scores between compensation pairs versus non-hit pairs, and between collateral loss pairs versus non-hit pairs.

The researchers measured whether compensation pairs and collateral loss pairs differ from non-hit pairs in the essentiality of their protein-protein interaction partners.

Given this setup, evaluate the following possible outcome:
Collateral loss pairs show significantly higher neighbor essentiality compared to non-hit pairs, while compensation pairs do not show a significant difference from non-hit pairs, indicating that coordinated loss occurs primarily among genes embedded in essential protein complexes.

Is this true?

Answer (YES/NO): NO